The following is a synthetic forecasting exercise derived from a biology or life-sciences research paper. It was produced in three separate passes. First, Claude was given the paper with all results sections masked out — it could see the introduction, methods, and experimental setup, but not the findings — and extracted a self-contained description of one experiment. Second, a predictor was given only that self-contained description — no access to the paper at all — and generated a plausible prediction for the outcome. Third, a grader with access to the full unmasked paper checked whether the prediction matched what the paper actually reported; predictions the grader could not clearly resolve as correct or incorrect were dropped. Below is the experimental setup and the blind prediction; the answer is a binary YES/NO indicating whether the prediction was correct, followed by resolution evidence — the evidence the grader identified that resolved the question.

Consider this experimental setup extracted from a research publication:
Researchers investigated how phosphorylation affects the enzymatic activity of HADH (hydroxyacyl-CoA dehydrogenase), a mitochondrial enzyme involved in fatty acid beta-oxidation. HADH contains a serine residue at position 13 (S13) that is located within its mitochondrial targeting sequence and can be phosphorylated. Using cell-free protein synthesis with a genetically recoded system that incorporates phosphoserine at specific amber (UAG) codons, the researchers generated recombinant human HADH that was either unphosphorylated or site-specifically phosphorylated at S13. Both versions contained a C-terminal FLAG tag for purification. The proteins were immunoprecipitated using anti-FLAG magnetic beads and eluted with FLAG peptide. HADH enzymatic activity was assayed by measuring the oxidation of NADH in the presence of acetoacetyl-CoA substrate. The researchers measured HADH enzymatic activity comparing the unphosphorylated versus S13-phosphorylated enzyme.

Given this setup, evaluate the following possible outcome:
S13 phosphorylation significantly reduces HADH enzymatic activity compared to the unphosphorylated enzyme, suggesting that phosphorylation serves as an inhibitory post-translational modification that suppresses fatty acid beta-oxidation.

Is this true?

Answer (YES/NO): NO